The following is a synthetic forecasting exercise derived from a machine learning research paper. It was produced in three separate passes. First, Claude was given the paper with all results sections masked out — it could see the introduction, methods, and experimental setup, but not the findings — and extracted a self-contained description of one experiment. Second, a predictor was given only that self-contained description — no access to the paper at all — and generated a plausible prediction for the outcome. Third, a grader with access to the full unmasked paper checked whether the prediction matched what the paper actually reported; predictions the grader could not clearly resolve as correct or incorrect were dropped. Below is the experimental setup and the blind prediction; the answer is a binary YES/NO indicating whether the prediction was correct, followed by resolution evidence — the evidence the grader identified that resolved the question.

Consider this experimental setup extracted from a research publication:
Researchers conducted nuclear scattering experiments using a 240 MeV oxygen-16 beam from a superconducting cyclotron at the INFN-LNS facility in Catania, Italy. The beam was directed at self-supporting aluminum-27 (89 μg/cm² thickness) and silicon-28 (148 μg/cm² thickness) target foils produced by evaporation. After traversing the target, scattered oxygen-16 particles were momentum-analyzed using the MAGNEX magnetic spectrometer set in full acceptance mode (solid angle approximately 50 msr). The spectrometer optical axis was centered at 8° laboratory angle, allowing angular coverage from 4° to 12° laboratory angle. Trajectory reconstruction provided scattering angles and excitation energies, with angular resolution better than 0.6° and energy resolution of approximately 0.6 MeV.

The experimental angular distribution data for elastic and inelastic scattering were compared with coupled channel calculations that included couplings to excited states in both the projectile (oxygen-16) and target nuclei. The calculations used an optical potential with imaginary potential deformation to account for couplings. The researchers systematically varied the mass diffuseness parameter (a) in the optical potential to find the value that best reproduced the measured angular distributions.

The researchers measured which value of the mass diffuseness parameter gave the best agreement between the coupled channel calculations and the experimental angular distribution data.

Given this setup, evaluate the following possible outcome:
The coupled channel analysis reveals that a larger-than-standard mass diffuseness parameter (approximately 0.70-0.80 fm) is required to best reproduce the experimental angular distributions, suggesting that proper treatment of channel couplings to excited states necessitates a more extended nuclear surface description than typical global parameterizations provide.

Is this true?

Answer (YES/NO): NO